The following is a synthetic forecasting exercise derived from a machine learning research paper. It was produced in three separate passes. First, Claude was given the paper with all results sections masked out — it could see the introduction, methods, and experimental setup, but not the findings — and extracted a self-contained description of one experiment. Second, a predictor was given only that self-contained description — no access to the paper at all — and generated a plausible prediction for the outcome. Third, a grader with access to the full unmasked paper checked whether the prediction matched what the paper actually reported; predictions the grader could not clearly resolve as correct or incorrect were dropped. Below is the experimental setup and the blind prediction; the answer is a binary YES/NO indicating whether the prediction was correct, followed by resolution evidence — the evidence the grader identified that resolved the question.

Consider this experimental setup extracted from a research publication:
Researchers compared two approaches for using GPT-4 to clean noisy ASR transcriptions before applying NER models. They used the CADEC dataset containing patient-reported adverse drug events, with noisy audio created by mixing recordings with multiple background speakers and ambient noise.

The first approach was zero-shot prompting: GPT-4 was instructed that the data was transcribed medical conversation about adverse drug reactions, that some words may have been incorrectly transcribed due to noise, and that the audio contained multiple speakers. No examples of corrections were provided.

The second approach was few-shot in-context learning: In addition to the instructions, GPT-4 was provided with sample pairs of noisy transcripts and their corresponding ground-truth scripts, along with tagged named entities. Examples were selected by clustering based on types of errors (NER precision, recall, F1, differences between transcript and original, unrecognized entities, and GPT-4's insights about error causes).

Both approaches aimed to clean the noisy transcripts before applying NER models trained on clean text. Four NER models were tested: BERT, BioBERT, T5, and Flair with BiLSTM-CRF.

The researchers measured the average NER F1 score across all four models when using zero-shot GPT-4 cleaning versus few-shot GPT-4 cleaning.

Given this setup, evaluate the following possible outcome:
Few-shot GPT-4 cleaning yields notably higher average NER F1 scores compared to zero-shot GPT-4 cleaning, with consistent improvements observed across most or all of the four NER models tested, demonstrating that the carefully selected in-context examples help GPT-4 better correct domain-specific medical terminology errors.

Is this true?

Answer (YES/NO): NO